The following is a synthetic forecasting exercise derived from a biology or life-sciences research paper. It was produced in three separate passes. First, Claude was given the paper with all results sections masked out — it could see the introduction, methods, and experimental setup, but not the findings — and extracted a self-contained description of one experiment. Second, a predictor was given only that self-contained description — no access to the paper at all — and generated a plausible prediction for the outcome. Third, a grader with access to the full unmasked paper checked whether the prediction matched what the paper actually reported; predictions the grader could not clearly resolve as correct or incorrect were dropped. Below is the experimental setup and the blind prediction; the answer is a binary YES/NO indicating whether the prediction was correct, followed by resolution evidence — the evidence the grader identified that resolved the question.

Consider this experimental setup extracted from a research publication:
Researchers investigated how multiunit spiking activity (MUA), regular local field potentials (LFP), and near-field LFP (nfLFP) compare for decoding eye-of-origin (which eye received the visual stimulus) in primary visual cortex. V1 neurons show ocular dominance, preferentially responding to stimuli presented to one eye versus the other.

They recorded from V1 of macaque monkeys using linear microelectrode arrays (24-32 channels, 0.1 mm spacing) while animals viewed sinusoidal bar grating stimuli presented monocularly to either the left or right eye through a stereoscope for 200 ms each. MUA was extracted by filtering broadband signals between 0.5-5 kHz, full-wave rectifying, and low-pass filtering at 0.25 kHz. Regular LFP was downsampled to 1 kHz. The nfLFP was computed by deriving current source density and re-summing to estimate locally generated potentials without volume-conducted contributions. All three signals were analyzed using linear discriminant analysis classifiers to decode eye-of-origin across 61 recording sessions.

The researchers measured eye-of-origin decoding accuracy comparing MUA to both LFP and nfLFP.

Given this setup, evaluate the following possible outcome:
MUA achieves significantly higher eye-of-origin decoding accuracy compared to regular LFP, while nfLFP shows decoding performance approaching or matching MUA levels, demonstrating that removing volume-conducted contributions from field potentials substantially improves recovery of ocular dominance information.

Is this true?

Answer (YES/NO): NO